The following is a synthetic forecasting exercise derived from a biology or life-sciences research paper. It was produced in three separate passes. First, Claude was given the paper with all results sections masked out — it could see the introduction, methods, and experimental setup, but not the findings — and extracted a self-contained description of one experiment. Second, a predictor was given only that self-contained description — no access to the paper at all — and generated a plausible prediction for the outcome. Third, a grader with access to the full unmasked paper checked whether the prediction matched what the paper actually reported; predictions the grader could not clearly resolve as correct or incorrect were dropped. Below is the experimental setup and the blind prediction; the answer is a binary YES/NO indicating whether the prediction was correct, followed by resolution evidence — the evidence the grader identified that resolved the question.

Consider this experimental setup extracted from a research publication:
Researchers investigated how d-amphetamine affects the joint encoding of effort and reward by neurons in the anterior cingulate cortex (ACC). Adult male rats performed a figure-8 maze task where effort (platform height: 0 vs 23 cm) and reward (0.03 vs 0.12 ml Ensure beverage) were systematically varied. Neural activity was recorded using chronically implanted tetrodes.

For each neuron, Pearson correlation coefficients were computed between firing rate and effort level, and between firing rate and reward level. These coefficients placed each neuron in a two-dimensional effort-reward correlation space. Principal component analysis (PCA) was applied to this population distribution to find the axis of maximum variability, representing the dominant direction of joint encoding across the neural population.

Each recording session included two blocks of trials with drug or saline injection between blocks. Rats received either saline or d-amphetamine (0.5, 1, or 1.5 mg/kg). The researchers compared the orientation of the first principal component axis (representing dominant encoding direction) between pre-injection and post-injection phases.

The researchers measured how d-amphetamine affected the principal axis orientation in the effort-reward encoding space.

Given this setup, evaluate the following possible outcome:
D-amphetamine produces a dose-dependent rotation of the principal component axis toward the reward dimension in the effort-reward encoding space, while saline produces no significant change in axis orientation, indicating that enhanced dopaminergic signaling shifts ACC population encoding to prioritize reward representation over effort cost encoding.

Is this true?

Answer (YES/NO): NO